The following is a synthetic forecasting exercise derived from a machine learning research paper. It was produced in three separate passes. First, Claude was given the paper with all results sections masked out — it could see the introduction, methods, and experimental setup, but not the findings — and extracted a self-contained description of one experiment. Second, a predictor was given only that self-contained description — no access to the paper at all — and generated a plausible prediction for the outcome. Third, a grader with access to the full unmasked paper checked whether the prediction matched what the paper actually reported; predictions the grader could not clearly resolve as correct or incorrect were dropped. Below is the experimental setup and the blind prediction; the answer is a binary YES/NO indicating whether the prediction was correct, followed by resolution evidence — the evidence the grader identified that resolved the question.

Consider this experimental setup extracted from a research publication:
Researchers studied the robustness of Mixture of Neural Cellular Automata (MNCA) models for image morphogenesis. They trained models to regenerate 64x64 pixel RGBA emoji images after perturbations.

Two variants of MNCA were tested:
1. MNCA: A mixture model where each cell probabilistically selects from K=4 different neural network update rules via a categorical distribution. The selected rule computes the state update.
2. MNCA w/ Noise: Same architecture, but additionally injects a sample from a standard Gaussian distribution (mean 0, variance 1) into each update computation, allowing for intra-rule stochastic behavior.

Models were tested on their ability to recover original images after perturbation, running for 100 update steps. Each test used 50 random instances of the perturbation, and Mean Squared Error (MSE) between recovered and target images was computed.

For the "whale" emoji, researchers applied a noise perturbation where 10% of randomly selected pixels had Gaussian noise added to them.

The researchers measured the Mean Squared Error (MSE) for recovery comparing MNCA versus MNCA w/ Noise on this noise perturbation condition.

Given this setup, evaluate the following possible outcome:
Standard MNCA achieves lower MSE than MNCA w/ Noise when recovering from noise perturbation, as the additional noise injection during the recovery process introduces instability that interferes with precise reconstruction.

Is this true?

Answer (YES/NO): NO